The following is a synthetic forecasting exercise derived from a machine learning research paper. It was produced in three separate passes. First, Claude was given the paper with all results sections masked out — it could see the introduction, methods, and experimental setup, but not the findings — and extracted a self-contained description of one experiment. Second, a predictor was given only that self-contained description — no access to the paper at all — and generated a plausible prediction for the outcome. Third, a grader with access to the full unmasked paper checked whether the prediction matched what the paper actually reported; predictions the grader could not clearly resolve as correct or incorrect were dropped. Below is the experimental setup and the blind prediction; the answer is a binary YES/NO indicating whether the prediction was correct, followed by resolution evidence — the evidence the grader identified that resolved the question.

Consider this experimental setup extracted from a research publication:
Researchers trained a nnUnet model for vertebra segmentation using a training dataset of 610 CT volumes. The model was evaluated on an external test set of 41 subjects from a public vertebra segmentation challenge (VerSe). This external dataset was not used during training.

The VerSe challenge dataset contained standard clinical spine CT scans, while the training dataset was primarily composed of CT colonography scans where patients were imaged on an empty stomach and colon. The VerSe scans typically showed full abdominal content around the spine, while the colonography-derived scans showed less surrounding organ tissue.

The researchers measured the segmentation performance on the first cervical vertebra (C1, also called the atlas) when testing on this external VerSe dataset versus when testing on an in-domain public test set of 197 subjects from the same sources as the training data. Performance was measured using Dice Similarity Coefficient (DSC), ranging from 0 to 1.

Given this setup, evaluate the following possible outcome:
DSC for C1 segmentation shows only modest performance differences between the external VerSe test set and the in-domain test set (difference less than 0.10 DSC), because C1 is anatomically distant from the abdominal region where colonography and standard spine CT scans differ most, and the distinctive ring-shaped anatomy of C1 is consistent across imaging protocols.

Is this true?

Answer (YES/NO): NO